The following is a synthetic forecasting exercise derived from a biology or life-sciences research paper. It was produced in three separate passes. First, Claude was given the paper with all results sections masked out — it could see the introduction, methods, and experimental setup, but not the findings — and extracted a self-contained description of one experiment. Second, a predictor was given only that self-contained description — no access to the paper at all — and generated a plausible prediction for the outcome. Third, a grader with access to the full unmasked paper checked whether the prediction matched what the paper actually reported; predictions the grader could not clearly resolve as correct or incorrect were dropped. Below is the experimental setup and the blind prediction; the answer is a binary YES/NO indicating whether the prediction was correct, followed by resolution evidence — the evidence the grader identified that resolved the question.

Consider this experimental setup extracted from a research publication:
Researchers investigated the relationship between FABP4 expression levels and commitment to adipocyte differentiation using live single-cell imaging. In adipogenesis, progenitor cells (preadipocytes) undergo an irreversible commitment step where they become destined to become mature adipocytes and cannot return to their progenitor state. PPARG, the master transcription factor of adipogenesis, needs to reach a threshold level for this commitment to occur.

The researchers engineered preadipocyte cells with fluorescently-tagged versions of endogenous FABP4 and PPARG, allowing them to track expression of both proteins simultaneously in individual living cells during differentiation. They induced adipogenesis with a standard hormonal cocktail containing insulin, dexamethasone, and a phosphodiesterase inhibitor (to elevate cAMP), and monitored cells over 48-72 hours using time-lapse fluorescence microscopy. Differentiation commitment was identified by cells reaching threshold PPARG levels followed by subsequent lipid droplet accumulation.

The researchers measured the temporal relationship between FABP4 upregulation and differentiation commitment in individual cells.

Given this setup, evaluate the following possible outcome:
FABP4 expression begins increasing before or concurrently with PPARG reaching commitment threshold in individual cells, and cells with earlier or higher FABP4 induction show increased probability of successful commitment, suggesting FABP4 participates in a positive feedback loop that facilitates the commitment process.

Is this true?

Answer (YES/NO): YES